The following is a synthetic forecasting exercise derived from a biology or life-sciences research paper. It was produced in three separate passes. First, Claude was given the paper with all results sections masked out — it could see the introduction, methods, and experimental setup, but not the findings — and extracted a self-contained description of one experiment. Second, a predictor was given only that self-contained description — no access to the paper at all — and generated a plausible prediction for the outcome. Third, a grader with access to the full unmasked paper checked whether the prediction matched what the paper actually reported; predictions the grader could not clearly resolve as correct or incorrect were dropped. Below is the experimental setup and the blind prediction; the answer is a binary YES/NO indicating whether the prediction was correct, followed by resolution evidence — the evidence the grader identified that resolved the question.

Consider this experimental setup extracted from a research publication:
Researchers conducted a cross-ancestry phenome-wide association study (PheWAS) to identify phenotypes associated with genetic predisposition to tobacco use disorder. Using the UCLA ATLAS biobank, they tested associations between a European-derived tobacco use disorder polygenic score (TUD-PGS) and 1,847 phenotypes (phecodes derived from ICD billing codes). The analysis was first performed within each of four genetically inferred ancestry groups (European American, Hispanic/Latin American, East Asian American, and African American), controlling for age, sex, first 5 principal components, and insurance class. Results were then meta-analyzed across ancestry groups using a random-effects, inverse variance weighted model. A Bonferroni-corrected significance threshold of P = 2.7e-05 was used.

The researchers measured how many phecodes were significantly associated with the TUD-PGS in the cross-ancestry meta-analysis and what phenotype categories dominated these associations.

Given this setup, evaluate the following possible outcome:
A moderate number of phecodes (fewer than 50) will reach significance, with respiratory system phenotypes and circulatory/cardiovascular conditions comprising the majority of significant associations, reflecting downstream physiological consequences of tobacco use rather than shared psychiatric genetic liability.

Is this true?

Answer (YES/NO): NO